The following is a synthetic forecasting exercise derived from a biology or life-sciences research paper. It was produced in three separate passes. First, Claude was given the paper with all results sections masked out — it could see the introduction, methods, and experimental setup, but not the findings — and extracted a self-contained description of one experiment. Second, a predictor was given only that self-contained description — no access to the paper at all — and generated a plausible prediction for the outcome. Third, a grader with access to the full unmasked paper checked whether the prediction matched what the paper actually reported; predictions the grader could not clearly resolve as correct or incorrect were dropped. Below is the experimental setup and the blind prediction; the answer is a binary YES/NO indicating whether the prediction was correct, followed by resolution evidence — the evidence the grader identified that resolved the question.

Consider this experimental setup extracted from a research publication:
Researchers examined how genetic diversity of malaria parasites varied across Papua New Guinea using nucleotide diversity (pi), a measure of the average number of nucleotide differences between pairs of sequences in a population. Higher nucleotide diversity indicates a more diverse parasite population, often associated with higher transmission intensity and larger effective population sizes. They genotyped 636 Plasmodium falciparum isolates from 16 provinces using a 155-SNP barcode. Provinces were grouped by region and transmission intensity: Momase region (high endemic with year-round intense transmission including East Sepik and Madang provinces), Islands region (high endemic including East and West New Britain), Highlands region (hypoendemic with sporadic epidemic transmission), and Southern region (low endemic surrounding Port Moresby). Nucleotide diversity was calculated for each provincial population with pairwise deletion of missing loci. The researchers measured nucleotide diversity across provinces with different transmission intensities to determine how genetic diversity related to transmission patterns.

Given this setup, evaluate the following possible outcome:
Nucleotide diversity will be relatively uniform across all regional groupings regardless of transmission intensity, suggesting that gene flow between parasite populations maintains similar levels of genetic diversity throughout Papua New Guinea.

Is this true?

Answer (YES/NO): NO